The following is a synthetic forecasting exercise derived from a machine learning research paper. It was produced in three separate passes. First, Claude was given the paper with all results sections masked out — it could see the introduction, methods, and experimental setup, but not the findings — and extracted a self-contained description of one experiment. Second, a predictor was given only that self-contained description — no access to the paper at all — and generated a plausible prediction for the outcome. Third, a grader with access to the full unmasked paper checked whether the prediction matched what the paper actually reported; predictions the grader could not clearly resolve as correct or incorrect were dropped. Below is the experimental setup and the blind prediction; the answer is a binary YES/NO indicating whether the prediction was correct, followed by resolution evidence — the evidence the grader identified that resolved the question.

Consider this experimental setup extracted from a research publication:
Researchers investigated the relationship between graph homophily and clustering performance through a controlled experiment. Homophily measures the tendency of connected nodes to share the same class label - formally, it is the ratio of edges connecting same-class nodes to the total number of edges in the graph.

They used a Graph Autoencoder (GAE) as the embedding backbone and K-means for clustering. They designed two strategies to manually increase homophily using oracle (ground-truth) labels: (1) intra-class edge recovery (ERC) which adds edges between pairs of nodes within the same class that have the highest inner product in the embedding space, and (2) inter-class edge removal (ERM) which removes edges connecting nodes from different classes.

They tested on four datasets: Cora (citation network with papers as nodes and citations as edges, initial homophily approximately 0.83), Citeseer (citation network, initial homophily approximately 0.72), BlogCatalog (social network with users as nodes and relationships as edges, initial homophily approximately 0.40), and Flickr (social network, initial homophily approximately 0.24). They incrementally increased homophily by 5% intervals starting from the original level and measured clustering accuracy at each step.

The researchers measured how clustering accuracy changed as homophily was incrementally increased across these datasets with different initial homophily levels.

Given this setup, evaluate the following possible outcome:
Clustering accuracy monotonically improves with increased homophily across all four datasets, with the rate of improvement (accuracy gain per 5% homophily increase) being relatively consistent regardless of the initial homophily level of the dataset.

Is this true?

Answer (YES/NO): NO